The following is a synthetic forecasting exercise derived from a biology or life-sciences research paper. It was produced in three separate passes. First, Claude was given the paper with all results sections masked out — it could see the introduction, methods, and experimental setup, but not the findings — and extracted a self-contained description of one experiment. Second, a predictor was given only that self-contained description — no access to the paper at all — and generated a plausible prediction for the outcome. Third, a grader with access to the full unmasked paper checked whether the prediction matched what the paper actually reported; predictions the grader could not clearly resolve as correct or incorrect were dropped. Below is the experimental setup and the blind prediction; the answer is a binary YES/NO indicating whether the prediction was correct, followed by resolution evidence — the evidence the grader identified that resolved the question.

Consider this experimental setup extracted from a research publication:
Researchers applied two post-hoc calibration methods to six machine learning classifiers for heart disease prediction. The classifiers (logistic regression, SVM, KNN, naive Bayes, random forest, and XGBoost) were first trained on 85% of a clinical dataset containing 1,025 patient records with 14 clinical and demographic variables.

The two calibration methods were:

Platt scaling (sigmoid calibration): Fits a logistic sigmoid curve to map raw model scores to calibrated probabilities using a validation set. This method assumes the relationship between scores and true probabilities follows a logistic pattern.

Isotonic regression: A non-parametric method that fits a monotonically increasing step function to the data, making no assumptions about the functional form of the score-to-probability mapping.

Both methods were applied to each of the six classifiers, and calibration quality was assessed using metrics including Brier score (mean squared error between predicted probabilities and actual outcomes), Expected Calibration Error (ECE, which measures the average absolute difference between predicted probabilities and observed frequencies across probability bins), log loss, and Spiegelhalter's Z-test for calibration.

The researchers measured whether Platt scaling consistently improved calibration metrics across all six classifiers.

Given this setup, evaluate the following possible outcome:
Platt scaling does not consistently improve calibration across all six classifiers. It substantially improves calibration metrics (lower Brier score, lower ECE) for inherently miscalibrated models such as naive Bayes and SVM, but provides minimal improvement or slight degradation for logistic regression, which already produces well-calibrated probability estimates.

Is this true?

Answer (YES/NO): NO